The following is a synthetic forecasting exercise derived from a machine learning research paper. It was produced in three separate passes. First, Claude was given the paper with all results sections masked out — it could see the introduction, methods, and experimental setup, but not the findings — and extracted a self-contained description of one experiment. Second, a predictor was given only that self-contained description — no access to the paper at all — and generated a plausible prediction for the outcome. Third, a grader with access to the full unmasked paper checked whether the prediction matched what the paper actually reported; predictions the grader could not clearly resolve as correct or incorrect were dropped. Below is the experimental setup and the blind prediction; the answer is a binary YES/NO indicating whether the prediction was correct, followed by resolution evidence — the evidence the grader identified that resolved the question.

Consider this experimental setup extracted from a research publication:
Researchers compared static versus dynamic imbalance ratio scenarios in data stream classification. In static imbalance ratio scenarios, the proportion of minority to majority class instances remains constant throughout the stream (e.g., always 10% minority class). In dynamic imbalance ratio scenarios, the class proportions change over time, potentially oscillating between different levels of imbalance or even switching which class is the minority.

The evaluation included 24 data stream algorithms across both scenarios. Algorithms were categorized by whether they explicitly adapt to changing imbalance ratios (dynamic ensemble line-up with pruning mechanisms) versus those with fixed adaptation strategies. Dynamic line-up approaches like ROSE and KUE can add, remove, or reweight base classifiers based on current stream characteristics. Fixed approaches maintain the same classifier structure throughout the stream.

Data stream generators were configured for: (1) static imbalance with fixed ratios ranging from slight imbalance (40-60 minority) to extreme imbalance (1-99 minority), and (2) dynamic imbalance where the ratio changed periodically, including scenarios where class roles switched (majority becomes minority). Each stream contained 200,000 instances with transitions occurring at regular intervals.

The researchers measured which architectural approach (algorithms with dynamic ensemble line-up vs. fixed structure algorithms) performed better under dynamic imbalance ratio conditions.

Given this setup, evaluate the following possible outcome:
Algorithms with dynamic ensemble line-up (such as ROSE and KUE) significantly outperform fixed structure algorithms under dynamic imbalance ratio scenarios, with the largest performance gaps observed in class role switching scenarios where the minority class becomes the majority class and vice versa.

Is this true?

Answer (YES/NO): NO